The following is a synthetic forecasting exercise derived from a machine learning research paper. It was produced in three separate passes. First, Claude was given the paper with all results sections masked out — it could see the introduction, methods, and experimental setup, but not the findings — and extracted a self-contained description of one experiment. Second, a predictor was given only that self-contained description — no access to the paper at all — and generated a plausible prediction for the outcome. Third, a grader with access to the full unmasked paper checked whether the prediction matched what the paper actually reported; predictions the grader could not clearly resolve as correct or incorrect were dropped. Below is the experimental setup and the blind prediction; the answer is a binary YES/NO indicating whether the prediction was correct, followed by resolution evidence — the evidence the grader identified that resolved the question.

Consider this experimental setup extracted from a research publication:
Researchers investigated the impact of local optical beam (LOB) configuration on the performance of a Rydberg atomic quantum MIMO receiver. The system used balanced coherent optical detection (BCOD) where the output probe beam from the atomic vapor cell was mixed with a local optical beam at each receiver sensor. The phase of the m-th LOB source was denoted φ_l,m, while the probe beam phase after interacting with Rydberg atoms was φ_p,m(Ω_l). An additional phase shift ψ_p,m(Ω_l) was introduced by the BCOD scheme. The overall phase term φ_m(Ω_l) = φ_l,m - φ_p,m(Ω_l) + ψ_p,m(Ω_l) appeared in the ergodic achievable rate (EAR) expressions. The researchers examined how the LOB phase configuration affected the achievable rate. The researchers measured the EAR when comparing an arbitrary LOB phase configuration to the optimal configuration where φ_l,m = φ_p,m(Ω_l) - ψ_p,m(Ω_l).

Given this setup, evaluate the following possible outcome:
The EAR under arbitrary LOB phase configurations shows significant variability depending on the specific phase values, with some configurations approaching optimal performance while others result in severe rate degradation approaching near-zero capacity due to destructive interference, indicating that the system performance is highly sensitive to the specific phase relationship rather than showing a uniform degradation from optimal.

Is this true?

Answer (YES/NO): YES